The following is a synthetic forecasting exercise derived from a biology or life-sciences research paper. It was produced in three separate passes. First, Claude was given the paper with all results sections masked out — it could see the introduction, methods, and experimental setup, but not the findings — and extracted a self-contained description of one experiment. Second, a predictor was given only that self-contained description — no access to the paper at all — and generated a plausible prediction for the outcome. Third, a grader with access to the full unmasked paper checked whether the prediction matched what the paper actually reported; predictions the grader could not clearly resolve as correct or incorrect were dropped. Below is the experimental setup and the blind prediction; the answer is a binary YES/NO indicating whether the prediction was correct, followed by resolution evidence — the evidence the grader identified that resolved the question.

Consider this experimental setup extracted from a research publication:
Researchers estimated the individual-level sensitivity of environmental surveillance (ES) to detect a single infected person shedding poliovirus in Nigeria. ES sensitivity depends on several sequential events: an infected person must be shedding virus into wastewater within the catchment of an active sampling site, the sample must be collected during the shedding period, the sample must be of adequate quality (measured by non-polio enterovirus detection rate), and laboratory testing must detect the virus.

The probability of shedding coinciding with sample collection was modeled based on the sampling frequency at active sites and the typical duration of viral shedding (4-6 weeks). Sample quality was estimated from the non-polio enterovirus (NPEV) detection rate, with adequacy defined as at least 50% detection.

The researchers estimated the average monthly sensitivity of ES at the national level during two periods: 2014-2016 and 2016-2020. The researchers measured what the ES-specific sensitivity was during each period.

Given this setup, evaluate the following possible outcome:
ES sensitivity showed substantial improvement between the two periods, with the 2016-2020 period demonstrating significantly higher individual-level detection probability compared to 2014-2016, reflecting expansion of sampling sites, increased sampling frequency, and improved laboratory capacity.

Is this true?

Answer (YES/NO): NO